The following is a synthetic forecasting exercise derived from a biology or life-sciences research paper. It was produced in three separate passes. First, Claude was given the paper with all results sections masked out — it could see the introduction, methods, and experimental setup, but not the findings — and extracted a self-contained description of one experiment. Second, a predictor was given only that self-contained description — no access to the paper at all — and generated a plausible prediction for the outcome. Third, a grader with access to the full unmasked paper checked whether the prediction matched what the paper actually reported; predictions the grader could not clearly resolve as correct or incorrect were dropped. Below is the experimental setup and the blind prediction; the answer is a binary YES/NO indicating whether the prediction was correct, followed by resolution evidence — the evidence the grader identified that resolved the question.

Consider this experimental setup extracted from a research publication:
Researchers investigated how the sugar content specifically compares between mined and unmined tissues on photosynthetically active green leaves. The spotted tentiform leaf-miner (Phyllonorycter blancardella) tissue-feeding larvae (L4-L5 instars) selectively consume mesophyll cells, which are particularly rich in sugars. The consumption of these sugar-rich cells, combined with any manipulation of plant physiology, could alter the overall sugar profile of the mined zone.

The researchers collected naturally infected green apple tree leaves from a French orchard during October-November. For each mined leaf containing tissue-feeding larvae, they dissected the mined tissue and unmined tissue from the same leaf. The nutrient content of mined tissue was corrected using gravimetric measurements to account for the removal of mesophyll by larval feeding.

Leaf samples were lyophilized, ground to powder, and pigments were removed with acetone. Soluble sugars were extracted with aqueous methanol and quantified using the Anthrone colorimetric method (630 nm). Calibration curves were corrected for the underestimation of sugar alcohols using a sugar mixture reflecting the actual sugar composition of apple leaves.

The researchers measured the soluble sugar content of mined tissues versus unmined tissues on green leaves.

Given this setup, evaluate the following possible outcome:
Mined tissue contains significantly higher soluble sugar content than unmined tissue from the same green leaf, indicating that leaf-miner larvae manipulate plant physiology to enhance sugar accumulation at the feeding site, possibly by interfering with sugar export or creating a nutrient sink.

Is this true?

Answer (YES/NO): NO